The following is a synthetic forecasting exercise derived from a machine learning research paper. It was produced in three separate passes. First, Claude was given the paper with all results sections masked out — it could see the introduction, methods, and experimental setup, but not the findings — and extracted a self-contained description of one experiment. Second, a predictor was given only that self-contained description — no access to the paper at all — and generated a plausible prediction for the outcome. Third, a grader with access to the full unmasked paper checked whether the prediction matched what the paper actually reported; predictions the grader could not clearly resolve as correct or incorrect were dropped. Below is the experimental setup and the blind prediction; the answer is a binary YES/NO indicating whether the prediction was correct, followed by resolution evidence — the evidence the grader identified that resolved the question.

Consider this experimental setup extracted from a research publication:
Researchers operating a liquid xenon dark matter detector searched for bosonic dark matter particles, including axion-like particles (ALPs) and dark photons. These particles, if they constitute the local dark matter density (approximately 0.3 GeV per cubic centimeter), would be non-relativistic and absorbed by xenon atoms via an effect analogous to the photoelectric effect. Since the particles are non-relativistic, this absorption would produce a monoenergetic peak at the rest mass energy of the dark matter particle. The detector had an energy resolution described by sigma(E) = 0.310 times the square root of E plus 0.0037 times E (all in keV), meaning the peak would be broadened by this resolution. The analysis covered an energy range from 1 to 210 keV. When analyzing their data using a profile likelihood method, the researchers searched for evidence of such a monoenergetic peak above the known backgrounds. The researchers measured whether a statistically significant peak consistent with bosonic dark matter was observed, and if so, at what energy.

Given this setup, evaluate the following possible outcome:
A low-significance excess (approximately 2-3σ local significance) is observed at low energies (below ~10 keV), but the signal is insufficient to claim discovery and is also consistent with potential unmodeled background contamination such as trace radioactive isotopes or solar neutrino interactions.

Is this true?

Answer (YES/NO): NO